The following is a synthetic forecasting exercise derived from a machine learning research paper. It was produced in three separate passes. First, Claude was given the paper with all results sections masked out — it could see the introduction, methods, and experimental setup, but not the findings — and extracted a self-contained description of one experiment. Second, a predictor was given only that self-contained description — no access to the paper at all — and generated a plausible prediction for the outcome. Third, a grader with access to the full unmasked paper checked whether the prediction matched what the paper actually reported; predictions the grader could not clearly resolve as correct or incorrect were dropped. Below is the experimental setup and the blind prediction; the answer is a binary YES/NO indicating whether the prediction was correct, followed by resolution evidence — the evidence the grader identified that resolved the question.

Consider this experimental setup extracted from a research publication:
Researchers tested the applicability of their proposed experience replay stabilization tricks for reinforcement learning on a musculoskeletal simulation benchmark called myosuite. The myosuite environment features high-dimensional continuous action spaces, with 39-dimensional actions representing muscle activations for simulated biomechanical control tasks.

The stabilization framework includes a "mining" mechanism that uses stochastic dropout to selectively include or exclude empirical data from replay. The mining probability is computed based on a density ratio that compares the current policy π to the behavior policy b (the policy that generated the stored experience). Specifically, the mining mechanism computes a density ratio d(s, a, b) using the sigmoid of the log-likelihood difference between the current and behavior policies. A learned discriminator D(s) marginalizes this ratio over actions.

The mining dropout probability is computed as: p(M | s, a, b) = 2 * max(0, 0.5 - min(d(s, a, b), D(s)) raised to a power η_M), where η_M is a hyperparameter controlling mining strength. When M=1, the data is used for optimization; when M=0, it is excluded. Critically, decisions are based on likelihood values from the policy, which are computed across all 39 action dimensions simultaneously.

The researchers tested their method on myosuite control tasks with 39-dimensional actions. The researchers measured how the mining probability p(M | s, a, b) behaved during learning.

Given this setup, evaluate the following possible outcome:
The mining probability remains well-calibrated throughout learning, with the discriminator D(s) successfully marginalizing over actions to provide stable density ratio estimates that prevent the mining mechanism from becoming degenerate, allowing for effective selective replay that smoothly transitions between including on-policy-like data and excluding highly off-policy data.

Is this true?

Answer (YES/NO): NO